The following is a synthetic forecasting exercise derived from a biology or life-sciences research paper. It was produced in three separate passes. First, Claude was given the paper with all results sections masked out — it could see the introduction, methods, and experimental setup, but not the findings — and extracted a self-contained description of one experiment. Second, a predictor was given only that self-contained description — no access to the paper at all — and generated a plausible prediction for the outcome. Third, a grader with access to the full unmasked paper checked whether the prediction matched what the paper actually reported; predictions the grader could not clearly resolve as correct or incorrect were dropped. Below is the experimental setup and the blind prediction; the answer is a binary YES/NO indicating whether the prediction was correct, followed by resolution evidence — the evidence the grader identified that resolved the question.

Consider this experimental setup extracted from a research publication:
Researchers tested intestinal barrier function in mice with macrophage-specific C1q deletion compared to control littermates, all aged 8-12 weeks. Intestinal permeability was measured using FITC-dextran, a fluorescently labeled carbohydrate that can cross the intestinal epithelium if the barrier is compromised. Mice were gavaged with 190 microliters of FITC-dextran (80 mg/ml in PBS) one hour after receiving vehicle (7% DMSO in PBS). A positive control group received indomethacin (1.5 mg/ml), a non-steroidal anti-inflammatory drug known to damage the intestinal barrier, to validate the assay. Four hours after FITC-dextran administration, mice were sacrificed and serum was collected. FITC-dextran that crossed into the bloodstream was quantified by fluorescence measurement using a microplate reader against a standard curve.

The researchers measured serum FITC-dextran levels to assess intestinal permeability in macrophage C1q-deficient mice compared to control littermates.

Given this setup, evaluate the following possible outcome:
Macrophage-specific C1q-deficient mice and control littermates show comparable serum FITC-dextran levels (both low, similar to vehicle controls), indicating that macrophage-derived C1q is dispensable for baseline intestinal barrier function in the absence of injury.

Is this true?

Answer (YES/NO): YES